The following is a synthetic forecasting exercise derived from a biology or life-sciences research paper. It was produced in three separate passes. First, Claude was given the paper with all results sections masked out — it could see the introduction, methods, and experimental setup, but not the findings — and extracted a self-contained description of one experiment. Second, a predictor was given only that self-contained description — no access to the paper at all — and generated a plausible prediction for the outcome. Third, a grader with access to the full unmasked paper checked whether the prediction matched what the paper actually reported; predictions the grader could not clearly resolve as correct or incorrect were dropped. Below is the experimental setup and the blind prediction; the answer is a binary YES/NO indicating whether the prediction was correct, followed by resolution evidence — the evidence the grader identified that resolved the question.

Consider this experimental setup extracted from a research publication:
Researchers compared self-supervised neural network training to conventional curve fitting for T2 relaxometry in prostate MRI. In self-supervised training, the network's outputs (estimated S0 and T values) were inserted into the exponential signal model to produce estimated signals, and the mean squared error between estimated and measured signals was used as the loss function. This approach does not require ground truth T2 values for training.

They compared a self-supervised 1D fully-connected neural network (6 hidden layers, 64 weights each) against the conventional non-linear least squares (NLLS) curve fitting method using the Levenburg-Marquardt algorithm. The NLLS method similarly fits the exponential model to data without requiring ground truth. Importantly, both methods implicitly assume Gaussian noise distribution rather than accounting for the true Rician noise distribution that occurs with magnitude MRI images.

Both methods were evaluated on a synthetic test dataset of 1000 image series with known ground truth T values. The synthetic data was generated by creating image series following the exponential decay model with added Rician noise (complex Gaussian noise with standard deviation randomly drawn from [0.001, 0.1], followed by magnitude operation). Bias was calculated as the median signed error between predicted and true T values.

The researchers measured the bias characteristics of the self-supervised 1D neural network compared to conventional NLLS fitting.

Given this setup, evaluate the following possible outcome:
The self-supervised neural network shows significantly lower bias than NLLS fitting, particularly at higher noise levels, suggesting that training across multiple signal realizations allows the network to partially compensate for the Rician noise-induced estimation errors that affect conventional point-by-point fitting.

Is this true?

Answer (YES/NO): NO